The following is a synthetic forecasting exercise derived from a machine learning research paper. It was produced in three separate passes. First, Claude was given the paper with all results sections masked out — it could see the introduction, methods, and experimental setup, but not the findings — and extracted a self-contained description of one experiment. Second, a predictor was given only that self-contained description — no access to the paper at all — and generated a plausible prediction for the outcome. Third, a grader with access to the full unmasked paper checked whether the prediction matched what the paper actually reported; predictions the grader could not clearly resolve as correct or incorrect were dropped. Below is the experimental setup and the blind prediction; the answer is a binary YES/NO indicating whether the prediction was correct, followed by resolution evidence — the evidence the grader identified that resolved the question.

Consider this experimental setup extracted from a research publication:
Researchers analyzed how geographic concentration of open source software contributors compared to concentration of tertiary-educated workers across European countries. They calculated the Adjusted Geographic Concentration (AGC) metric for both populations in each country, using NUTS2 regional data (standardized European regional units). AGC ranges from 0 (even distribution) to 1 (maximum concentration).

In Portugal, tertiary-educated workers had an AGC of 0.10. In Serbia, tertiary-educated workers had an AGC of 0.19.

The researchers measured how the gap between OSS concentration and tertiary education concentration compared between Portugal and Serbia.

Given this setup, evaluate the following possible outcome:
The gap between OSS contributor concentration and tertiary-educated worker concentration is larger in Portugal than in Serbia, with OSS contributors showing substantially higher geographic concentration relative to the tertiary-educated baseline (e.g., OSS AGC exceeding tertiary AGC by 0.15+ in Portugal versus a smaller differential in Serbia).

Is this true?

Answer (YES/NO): NO